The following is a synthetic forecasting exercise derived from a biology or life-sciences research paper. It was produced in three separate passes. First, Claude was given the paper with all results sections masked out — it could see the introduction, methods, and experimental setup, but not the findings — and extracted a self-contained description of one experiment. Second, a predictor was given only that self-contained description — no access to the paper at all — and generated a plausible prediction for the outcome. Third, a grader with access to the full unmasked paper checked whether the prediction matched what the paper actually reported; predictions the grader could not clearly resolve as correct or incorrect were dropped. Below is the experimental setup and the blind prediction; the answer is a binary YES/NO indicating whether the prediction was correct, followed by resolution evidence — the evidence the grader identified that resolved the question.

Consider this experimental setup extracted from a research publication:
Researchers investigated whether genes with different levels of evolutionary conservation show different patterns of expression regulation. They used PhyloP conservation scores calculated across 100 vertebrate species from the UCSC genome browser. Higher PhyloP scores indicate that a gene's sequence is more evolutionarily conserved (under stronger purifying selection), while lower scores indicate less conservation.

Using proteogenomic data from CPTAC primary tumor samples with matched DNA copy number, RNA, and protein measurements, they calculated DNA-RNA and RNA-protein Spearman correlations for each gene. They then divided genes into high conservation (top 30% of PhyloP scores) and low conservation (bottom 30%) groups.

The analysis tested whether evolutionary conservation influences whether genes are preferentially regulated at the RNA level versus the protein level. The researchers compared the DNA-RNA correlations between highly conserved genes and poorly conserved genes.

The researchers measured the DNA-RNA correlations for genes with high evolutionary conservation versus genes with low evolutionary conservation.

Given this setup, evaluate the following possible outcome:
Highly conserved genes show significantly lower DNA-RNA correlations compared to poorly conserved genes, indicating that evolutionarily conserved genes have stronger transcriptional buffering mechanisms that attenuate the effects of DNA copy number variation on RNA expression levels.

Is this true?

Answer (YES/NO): NO